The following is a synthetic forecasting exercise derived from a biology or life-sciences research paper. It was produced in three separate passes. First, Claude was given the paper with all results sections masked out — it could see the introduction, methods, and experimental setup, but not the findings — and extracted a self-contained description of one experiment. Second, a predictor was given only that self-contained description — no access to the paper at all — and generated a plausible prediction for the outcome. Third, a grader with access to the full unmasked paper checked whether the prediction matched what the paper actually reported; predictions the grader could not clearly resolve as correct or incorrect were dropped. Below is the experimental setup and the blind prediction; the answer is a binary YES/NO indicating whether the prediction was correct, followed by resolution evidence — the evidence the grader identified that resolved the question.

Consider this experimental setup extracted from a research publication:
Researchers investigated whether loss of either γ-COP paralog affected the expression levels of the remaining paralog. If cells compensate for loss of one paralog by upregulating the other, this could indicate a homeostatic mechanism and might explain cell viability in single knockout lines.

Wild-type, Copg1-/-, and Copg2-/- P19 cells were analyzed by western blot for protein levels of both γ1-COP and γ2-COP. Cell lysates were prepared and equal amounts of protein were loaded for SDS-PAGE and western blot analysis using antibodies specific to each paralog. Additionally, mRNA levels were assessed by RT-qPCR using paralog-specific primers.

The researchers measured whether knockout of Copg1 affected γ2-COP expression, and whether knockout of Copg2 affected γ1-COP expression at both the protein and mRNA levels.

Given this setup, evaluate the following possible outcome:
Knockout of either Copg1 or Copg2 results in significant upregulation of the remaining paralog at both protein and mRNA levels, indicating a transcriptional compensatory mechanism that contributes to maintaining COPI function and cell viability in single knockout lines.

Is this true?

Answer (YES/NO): NO